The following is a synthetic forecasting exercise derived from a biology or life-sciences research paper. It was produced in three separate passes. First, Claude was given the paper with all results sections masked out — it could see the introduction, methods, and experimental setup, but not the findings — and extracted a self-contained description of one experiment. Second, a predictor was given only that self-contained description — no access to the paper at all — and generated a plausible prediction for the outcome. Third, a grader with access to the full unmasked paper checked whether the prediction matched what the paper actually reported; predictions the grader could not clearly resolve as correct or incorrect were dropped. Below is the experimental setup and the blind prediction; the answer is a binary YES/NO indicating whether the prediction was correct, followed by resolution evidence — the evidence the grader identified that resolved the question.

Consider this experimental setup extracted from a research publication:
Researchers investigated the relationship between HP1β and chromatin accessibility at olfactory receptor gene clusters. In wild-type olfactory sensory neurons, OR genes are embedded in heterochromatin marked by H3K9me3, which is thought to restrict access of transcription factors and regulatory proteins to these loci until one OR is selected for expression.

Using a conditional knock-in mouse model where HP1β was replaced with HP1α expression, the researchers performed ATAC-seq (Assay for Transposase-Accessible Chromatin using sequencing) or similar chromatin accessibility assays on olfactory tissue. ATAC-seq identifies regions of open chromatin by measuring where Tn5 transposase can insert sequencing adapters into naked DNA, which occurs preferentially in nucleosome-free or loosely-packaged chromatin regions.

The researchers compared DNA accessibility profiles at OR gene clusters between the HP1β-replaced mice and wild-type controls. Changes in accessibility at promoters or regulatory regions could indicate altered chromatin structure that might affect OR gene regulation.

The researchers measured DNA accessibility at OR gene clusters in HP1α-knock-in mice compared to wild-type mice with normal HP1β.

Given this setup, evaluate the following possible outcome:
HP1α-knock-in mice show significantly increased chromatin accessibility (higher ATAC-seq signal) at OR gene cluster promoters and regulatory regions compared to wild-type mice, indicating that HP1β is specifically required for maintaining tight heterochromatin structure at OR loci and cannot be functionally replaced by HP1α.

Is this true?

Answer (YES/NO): NO